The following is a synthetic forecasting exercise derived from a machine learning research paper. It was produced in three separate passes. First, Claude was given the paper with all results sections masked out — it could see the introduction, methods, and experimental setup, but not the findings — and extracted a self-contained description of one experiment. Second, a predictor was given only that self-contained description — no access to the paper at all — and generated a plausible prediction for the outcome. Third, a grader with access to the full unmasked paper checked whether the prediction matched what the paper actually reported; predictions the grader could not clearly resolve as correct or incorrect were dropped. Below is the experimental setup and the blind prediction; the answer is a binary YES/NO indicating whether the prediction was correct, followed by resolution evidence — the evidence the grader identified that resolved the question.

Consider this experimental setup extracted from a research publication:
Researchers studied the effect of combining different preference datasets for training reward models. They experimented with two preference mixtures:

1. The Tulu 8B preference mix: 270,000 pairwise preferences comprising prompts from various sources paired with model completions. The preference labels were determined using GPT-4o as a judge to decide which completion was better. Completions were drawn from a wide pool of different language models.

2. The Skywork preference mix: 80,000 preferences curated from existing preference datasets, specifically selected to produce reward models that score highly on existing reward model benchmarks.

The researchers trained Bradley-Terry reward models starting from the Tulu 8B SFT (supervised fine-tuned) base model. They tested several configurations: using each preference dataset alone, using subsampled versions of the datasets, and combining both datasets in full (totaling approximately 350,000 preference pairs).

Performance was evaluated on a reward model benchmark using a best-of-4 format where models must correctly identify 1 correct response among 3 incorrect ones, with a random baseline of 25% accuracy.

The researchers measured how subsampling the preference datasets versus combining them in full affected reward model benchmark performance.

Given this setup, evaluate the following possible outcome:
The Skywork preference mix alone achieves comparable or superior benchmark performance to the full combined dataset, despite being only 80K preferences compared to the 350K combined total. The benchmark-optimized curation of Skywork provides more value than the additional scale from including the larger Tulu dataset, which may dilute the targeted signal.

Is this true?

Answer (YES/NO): NO